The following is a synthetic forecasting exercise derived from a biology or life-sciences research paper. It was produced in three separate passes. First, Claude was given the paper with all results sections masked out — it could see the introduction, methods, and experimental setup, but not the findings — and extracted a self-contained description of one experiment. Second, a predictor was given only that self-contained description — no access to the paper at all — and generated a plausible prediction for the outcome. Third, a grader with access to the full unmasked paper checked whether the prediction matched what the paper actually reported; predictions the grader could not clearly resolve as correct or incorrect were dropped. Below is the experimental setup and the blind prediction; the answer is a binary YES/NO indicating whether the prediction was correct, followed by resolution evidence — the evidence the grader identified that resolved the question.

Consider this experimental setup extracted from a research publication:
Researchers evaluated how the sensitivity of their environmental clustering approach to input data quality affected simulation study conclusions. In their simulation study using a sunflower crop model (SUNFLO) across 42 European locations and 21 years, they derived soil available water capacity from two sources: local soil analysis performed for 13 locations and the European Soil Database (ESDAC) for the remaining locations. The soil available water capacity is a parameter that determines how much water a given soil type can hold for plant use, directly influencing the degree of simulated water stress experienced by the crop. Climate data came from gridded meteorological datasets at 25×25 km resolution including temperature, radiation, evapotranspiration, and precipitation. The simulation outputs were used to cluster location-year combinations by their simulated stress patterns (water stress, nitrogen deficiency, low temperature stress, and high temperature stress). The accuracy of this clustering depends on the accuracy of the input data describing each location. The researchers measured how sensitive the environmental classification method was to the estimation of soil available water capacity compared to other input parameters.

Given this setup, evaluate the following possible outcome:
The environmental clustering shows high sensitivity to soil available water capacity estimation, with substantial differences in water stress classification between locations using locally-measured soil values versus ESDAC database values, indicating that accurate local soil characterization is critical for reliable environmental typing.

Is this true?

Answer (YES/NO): NO